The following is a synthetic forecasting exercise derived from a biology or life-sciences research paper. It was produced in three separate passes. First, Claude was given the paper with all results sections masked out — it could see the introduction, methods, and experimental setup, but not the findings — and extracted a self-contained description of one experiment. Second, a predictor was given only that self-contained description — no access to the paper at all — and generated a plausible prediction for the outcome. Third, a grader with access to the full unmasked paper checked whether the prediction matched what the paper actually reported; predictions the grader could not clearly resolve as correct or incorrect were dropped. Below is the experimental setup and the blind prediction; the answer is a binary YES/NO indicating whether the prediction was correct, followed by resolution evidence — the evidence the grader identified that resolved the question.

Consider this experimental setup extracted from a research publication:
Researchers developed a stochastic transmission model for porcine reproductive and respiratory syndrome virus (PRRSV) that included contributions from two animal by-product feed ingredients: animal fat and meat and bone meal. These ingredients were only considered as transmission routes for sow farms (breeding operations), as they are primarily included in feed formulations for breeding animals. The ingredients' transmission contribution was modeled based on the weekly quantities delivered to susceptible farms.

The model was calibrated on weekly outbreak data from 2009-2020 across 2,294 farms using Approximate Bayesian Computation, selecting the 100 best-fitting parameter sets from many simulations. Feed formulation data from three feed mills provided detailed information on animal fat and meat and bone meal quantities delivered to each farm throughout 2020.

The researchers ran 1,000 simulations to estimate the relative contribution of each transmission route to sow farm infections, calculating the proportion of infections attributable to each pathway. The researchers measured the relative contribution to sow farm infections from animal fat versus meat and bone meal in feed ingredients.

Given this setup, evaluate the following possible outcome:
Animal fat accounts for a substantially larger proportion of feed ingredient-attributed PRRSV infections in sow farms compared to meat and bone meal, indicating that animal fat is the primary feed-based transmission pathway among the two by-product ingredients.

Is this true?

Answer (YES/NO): YES